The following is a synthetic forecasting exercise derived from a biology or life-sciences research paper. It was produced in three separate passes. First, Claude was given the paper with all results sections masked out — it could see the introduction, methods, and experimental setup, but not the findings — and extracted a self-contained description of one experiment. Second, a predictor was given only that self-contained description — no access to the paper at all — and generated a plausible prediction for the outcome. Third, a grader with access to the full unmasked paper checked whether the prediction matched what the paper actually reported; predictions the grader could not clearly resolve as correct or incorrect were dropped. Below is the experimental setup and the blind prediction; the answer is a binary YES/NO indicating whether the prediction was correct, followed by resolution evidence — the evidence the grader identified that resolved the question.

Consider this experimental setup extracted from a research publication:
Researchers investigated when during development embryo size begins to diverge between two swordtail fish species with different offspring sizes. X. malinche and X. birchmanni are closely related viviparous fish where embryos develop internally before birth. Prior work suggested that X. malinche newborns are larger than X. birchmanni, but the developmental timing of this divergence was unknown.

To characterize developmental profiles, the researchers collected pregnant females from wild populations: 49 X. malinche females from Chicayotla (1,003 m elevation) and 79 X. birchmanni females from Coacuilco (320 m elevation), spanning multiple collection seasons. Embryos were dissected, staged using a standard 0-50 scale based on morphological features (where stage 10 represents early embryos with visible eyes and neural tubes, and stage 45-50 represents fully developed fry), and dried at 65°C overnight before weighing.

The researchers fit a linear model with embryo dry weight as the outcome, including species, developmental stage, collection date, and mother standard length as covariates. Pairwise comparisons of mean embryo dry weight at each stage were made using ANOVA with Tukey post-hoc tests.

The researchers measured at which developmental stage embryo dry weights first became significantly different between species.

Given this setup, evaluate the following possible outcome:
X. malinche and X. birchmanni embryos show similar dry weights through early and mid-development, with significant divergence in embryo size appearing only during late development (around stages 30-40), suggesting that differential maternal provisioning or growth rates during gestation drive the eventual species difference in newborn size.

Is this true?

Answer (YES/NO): NO